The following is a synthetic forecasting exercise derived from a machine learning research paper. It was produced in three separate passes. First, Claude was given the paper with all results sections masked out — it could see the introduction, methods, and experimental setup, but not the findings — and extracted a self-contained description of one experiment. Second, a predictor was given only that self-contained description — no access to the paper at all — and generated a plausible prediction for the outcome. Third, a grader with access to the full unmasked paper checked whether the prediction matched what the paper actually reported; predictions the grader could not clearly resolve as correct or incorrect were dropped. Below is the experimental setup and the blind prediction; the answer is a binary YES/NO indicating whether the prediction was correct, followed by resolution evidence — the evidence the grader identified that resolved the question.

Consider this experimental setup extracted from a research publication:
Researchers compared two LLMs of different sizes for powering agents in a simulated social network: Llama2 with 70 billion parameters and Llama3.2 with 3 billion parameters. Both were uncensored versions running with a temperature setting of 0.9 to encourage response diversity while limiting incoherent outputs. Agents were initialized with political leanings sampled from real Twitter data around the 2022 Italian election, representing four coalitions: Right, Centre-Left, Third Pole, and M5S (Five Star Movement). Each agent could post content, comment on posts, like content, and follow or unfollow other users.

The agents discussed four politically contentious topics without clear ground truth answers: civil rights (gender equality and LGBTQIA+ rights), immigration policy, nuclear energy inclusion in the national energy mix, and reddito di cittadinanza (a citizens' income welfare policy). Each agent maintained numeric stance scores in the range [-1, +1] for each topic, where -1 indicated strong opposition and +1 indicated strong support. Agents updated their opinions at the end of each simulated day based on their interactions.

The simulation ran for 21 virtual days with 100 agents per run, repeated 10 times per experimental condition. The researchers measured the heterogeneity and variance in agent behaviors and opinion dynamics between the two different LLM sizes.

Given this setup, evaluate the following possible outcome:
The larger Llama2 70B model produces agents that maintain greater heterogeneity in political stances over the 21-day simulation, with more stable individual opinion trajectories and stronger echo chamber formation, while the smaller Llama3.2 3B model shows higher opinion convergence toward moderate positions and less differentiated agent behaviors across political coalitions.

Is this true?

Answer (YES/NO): NO